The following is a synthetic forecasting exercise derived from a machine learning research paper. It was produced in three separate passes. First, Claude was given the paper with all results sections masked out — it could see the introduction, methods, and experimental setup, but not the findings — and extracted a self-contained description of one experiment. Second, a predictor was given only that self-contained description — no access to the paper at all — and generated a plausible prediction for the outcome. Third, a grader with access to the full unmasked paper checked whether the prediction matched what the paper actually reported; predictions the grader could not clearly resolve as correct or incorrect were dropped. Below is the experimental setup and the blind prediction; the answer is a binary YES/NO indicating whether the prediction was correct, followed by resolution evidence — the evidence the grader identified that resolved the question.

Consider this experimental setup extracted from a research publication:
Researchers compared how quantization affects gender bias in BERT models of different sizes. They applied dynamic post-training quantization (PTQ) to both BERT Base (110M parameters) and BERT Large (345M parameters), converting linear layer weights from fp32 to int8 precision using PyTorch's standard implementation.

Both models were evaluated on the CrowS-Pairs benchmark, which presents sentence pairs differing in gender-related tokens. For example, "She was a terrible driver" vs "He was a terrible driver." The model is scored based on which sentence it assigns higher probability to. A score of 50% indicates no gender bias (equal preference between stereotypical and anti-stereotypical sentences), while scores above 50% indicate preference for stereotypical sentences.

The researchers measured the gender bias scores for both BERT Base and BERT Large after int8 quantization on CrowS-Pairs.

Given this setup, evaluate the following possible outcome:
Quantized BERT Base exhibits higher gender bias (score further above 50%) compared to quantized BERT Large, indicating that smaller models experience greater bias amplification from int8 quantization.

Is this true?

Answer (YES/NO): NO